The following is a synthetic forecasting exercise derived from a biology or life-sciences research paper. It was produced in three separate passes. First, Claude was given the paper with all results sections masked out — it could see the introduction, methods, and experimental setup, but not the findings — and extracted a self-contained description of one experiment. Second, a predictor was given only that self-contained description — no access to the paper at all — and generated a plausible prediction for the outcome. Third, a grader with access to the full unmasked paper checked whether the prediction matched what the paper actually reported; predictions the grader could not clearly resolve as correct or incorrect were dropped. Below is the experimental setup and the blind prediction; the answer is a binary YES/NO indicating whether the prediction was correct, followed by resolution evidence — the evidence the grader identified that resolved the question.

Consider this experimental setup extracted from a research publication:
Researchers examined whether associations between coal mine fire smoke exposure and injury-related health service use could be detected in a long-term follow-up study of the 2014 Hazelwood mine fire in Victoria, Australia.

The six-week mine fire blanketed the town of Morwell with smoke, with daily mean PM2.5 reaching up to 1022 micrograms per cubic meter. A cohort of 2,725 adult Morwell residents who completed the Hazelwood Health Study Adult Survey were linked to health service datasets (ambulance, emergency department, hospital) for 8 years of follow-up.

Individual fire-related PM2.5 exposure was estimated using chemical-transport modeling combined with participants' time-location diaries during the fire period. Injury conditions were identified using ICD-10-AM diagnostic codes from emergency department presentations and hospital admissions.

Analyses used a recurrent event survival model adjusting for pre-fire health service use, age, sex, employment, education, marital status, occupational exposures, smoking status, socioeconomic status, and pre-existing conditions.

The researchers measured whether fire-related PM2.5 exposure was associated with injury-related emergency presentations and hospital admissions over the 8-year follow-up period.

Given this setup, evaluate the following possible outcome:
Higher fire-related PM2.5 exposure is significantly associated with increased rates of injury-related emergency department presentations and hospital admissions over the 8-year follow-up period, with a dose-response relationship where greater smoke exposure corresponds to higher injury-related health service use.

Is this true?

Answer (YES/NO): NO